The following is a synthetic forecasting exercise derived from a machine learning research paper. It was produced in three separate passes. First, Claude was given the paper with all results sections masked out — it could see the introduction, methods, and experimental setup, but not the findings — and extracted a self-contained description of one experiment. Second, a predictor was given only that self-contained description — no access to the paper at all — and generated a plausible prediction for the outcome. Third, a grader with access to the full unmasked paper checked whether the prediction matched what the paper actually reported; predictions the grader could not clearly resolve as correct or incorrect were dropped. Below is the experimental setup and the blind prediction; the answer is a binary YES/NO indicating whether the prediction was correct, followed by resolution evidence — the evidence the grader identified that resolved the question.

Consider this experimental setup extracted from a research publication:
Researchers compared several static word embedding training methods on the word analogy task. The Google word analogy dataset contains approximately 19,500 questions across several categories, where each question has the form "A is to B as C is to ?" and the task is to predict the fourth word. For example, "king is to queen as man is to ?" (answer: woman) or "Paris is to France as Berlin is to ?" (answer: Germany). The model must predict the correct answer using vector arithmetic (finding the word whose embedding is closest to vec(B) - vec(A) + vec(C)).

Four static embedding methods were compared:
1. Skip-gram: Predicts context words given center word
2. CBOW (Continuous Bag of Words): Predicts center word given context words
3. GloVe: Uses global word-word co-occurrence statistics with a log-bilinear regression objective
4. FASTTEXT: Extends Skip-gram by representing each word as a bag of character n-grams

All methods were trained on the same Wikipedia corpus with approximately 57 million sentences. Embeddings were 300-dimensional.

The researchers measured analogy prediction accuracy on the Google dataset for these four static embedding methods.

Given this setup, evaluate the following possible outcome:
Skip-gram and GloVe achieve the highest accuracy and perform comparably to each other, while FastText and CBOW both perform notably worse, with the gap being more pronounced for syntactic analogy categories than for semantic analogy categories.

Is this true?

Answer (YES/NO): NO